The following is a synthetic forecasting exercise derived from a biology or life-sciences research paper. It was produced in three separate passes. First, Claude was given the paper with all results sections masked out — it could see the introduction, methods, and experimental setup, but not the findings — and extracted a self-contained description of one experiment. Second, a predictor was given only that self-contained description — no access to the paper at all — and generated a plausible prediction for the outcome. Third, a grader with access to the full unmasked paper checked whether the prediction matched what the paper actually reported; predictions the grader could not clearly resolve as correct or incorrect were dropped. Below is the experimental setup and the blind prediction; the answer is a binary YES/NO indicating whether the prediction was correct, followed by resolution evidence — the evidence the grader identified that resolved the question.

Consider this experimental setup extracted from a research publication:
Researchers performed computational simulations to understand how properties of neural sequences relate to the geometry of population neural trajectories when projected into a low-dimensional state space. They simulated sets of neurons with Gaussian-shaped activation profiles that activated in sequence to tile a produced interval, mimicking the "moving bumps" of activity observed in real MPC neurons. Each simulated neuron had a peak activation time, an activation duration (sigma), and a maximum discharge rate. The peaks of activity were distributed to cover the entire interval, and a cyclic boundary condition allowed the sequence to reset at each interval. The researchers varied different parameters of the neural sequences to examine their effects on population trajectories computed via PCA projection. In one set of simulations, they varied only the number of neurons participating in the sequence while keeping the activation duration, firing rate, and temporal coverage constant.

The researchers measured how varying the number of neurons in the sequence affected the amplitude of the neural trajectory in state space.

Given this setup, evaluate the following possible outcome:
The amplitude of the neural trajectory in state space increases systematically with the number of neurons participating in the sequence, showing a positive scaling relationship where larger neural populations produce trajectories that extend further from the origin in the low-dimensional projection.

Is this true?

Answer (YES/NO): YES